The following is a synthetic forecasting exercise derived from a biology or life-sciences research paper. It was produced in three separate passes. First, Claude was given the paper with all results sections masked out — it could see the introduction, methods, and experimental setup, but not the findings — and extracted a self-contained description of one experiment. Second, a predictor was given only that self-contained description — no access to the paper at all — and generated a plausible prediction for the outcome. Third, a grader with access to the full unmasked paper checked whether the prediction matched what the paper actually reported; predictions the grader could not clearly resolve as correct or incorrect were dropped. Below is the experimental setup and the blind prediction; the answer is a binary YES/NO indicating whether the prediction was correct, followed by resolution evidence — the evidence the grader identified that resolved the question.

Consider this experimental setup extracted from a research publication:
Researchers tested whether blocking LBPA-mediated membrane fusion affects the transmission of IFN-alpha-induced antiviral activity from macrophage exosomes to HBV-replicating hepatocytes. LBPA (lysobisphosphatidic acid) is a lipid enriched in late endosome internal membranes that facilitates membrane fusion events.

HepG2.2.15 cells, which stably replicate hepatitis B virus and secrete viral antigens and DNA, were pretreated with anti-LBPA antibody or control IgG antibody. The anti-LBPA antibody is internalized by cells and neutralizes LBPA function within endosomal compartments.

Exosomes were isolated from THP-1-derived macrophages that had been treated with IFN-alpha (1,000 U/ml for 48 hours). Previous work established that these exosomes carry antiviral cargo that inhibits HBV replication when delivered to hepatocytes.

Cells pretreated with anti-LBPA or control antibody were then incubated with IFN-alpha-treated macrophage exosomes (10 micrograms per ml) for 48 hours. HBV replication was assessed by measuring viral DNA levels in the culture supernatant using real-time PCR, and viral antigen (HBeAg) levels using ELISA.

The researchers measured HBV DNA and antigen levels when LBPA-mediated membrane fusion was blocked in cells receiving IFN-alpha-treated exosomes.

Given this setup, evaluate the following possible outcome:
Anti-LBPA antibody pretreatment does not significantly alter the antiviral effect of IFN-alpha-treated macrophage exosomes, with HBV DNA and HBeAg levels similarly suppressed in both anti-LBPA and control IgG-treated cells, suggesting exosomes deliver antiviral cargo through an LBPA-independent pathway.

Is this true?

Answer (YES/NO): NO